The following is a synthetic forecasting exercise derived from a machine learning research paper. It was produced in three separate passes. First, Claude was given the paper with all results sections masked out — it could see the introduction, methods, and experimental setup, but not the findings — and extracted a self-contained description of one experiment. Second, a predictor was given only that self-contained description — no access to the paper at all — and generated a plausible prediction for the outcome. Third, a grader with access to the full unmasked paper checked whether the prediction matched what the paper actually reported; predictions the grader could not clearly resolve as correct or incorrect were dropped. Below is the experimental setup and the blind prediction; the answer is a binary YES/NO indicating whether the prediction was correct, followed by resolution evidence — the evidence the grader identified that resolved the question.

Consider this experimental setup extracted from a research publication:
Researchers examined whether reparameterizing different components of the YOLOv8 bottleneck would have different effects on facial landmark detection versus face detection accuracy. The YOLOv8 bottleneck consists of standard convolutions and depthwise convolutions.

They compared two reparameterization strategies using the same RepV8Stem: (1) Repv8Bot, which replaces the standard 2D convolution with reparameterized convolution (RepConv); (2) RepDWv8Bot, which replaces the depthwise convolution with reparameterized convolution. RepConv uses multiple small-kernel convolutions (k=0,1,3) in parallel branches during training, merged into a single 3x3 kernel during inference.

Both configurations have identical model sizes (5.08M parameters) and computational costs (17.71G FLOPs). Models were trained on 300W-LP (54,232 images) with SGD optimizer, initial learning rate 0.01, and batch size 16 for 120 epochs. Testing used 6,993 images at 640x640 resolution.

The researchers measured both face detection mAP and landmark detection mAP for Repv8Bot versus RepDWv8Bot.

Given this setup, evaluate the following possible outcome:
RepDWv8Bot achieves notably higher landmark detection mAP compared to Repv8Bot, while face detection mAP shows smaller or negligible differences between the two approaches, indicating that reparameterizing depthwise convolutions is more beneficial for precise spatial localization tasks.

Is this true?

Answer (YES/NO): NO